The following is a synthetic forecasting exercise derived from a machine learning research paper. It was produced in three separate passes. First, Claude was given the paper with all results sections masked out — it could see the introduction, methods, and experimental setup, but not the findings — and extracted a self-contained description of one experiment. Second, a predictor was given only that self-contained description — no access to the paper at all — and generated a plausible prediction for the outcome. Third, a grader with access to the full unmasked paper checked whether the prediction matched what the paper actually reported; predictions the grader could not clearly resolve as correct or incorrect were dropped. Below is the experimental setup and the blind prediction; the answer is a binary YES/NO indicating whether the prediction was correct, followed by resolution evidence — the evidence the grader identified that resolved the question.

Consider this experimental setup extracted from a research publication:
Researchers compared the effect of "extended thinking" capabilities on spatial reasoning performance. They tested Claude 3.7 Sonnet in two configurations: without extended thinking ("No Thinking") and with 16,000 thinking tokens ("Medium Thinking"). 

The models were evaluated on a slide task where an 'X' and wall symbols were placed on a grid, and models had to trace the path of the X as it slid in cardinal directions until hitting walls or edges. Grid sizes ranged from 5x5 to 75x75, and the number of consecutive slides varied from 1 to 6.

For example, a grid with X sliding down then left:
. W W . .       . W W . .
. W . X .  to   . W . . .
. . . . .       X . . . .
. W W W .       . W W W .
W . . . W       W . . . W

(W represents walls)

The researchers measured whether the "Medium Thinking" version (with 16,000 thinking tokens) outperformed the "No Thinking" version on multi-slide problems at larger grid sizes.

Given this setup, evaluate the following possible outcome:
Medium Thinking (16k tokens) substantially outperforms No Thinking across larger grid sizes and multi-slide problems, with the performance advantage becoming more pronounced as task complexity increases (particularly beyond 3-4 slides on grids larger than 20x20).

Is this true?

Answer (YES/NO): NO